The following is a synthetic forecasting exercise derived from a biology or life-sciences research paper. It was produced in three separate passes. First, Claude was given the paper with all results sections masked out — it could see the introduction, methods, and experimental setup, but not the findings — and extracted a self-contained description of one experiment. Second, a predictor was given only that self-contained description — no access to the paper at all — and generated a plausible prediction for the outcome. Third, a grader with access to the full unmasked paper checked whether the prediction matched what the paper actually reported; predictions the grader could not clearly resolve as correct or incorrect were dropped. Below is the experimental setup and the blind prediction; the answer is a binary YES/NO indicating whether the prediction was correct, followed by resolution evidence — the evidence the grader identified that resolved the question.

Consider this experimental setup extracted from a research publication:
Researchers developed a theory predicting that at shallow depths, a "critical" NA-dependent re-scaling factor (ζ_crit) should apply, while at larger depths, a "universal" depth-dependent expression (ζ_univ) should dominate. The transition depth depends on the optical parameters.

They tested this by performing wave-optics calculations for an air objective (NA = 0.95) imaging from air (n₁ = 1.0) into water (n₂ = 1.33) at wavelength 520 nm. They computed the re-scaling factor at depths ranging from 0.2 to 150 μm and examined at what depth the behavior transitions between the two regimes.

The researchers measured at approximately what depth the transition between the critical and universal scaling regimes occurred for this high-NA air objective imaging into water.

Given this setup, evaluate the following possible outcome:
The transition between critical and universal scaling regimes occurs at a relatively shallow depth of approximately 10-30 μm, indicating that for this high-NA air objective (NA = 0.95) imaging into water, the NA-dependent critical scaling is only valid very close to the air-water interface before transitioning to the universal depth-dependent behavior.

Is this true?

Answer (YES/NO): YES